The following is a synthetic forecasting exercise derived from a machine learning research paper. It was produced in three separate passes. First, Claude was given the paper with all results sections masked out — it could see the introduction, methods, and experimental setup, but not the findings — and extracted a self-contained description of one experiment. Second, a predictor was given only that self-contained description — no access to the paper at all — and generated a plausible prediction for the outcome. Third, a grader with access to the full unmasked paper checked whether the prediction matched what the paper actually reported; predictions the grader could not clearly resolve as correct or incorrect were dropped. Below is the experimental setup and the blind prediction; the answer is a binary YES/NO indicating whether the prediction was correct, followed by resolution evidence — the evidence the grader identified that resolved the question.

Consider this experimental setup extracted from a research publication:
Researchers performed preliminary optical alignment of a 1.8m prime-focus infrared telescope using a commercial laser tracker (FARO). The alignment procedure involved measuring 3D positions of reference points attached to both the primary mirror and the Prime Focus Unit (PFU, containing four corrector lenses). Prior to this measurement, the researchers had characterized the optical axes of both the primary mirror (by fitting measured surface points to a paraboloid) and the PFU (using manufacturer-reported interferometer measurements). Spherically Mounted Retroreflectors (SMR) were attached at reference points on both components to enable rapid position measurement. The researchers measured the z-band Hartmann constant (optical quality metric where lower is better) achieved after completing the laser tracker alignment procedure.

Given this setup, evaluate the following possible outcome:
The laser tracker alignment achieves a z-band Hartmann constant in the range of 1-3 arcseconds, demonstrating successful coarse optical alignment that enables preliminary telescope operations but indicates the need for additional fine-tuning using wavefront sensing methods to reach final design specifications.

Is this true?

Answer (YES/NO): NO